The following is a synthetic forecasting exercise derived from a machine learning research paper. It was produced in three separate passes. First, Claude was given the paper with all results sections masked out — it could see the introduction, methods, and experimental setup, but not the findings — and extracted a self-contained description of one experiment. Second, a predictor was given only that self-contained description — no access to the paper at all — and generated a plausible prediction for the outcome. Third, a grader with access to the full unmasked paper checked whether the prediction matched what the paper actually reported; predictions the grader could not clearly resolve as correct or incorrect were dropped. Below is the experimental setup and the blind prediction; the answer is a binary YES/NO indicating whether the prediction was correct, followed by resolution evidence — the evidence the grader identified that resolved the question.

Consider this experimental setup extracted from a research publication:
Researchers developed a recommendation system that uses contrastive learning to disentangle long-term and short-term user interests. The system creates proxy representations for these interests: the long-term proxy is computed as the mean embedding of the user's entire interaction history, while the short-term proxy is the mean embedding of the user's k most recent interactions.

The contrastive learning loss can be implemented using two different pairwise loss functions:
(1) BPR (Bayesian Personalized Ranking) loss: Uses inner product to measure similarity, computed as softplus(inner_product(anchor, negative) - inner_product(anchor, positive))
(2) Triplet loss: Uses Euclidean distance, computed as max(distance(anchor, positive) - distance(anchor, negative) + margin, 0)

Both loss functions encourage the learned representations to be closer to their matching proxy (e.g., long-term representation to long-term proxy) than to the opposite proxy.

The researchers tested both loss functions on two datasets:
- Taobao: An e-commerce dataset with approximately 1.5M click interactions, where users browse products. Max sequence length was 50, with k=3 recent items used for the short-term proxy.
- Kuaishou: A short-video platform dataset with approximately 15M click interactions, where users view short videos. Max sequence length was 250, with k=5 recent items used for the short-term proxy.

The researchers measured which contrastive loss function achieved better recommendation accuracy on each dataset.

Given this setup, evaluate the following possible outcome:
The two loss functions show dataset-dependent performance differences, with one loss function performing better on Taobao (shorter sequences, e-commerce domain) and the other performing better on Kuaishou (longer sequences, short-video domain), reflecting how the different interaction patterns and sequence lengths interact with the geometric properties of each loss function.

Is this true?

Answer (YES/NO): YES